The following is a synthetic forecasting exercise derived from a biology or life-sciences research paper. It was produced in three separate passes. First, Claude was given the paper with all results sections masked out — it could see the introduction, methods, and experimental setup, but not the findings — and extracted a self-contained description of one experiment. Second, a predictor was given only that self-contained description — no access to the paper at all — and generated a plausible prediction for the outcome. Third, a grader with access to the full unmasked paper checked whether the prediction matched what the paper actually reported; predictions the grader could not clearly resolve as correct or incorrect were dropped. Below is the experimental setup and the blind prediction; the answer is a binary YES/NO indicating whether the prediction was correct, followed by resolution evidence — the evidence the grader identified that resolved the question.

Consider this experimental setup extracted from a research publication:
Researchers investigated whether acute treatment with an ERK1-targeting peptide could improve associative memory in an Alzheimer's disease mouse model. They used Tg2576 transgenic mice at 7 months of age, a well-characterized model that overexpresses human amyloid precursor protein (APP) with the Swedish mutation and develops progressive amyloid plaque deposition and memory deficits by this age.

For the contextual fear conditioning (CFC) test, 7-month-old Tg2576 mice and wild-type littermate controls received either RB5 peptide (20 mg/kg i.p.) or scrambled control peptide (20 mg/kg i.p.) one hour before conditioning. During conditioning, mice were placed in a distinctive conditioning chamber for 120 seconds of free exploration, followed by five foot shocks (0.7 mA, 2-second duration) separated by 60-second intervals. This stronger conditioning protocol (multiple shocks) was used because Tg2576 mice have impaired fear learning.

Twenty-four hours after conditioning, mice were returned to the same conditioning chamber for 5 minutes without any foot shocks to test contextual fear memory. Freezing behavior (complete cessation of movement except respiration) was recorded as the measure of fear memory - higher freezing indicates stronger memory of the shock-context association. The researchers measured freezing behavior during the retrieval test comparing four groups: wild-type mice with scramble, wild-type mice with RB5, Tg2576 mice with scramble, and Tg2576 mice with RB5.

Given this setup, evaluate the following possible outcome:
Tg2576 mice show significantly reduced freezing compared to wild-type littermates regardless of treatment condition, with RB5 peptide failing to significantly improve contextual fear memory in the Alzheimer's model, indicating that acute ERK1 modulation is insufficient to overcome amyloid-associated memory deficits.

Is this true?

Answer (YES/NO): NO